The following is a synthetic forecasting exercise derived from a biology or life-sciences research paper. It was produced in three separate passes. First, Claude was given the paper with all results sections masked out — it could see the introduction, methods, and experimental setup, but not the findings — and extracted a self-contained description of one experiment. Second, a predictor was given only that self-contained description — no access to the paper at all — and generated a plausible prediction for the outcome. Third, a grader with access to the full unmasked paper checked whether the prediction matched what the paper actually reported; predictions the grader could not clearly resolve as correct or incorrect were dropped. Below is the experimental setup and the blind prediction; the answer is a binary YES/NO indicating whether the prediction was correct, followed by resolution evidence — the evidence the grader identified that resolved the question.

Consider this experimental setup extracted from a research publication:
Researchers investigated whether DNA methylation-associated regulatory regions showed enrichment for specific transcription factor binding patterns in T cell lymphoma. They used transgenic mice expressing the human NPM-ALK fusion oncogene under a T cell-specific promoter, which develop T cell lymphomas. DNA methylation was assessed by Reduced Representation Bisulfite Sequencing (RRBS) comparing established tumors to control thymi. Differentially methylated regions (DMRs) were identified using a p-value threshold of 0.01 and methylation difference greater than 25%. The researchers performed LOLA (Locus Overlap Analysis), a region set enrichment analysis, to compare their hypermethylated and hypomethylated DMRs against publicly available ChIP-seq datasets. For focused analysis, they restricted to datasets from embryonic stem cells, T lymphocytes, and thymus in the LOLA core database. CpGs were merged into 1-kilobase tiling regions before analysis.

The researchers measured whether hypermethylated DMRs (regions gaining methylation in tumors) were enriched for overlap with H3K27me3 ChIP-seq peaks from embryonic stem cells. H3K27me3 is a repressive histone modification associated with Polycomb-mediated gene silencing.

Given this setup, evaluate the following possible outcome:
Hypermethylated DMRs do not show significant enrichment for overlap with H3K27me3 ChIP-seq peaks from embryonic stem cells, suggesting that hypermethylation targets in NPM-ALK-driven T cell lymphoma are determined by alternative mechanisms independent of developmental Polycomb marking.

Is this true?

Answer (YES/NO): NO